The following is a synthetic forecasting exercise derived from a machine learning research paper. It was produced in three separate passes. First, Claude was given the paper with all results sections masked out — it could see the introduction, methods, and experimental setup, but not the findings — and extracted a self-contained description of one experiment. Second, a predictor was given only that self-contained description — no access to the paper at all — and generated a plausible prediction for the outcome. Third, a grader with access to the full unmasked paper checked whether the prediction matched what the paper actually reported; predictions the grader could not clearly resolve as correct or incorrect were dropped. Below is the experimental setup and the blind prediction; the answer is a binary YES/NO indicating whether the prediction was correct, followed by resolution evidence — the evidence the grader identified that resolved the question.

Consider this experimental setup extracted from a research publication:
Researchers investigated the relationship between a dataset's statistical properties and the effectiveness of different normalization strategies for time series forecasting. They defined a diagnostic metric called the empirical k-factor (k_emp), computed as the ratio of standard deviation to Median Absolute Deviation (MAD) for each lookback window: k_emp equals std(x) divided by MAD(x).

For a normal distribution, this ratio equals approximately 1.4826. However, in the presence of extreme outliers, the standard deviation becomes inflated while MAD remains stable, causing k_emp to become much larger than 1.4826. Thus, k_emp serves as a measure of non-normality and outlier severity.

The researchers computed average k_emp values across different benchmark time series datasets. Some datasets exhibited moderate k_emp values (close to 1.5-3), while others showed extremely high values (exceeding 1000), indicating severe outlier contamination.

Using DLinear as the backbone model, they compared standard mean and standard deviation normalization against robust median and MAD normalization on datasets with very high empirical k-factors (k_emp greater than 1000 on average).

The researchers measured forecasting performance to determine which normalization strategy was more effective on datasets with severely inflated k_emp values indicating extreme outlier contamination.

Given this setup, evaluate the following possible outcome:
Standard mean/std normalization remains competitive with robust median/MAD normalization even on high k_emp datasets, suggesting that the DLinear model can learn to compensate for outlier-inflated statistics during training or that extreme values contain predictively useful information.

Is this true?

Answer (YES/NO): NO